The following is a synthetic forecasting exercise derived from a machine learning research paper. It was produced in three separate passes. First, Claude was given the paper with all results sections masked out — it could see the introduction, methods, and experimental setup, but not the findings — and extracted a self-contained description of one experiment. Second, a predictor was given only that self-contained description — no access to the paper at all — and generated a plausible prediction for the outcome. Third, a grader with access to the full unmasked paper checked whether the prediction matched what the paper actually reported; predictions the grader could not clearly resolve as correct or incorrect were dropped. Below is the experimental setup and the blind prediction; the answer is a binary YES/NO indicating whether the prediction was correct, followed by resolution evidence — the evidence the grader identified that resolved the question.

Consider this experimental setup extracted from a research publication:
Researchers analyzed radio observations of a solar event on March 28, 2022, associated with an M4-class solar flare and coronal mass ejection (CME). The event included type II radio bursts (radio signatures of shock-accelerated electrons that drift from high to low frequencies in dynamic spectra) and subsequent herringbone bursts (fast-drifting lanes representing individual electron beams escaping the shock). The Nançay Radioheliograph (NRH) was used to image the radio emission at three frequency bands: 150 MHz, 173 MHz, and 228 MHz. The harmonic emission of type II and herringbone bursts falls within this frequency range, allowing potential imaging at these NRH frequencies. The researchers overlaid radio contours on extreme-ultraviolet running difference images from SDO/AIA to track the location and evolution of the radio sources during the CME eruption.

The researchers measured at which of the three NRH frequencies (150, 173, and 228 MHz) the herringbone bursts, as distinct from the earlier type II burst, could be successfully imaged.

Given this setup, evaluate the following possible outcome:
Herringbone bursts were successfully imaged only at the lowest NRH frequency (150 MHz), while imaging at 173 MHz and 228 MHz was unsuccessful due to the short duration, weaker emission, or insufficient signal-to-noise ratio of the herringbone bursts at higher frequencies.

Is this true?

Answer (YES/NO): NO